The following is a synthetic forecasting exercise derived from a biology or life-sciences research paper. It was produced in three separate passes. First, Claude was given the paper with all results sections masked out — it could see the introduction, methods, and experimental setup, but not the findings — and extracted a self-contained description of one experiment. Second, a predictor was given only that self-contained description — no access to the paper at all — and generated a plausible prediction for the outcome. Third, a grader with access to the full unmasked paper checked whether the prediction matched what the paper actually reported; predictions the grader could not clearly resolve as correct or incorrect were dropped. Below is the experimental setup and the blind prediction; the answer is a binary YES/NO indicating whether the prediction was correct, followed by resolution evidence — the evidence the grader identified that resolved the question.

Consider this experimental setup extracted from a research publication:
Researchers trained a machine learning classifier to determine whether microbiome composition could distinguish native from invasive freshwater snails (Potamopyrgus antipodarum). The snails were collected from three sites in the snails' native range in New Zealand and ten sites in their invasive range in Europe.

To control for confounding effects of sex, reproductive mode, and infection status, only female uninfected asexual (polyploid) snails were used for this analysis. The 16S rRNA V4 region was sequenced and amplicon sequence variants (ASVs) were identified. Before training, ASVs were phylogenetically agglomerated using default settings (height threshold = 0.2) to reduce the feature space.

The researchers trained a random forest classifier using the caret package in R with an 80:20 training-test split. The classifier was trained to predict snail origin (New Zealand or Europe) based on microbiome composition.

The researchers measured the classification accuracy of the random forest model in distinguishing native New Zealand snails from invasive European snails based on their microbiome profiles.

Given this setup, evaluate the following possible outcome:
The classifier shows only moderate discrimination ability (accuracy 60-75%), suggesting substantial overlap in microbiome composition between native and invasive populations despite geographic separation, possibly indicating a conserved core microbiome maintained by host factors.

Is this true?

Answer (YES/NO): NO